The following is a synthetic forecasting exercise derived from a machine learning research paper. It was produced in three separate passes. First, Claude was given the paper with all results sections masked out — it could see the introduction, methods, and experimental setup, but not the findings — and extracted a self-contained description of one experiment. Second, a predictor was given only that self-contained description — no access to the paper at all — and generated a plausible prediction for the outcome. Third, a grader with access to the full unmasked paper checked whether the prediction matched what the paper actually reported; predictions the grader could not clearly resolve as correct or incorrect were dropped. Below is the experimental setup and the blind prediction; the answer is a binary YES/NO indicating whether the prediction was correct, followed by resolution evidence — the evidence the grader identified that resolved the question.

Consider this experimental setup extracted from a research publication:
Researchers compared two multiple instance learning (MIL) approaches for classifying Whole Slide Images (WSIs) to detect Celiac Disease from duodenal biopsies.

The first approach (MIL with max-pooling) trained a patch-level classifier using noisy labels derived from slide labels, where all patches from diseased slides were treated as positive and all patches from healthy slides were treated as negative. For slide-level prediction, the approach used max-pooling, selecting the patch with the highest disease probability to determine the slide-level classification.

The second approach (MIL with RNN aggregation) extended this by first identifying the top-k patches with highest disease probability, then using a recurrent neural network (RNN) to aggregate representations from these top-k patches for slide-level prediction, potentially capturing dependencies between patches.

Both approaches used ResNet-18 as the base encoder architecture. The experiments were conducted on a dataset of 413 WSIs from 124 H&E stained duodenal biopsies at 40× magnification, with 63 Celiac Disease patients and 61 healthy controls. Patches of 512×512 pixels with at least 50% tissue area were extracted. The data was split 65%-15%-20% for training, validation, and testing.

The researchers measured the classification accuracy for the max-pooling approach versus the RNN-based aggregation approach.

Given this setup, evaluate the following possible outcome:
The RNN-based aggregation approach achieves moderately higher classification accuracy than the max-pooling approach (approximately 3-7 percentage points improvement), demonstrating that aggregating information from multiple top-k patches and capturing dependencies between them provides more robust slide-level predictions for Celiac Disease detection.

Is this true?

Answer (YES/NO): NO